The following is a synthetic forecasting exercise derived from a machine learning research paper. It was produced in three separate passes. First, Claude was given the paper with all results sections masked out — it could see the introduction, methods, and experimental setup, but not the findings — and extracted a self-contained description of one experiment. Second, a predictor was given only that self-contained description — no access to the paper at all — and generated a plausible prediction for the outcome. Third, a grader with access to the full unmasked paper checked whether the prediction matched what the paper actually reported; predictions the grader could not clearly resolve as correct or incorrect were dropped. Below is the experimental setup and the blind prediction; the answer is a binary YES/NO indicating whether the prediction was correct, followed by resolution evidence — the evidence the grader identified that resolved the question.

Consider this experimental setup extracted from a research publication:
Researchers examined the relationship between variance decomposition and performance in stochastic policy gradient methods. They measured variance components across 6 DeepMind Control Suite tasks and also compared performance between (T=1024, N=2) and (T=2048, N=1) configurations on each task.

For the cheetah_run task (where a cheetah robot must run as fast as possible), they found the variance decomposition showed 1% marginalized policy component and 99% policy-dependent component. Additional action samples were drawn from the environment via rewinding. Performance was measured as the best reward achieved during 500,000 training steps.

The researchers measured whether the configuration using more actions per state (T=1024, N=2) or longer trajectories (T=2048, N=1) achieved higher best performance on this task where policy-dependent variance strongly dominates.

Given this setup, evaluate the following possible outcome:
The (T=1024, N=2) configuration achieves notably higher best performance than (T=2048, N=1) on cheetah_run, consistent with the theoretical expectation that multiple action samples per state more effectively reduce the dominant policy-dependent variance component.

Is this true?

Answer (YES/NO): NO